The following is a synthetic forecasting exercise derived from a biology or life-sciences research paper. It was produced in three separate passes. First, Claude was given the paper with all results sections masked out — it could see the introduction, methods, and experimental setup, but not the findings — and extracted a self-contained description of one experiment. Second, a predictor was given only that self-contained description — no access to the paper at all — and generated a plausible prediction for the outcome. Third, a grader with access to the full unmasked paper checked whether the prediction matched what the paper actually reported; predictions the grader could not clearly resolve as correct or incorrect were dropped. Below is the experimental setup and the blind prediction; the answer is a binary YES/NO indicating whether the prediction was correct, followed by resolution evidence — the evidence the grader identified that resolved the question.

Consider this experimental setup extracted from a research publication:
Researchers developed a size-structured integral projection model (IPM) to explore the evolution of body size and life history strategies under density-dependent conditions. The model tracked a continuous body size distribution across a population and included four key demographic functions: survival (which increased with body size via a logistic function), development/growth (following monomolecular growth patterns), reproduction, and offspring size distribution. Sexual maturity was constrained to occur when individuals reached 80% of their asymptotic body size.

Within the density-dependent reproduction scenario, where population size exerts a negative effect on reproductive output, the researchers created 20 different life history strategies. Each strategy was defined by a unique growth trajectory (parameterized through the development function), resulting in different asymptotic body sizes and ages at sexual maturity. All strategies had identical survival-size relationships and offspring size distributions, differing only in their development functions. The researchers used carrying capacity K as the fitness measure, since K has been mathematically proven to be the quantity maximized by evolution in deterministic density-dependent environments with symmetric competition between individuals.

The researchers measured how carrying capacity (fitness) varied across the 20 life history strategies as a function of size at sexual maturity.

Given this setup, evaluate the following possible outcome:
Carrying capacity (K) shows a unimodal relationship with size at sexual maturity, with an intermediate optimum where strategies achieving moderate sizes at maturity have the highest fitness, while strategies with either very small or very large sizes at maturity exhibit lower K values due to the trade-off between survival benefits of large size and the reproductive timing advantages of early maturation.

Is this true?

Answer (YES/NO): NO